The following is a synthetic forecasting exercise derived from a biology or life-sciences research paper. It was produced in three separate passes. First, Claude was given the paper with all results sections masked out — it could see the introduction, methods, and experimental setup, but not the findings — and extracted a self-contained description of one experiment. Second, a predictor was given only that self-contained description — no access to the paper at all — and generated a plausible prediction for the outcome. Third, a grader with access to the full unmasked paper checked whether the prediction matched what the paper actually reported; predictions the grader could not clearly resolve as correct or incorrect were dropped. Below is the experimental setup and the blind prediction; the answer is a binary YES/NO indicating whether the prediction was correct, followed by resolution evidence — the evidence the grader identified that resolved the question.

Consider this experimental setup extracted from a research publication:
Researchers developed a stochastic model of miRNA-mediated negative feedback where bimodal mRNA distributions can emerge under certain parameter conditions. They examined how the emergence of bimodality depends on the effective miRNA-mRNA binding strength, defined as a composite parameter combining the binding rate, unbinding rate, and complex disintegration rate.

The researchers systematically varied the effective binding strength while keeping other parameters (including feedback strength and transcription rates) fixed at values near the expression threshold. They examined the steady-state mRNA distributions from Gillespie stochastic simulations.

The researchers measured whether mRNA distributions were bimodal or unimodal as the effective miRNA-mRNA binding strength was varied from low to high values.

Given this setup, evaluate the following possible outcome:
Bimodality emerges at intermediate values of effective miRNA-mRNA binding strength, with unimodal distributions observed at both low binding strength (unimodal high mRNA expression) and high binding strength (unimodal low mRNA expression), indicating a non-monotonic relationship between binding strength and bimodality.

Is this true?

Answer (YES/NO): NO